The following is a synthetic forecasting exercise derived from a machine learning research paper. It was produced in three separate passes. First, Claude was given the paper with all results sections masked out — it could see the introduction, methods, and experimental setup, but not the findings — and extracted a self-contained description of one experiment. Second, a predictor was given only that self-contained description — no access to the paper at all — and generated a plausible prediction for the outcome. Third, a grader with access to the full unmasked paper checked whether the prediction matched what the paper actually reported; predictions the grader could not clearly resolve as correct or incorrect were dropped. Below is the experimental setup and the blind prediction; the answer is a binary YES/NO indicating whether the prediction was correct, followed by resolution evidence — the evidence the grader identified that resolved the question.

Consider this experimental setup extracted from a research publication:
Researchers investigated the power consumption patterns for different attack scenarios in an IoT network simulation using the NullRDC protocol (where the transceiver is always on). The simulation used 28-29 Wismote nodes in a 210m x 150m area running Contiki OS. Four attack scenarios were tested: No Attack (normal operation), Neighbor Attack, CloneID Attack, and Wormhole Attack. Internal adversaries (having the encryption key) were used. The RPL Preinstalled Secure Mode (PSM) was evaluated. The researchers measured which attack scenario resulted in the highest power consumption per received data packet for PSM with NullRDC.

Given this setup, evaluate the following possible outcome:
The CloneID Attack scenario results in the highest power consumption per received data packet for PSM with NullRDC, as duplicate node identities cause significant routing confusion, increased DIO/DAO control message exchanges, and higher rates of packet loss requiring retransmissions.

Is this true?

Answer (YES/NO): NO